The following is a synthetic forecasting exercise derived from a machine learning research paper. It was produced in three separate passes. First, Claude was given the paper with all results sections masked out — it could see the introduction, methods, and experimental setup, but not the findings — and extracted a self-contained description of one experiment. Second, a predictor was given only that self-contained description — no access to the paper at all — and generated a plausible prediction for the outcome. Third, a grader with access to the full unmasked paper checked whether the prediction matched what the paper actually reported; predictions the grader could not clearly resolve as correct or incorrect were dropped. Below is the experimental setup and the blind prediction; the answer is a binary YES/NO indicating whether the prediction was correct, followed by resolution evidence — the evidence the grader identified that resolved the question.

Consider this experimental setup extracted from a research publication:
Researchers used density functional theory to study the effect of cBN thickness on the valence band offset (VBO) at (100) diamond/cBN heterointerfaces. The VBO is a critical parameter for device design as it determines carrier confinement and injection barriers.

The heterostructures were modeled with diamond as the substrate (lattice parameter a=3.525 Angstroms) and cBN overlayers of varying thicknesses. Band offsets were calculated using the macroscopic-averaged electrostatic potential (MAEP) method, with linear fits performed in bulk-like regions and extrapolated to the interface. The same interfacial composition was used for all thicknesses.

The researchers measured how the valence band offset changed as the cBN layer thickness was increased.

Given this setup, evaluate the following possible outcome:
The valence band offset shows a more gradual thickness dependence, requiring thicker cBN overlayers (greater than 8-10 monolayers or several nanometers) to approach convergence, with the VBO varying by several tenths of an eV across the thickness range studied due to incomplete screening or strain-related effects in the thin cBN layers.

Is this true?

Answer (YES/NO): NO